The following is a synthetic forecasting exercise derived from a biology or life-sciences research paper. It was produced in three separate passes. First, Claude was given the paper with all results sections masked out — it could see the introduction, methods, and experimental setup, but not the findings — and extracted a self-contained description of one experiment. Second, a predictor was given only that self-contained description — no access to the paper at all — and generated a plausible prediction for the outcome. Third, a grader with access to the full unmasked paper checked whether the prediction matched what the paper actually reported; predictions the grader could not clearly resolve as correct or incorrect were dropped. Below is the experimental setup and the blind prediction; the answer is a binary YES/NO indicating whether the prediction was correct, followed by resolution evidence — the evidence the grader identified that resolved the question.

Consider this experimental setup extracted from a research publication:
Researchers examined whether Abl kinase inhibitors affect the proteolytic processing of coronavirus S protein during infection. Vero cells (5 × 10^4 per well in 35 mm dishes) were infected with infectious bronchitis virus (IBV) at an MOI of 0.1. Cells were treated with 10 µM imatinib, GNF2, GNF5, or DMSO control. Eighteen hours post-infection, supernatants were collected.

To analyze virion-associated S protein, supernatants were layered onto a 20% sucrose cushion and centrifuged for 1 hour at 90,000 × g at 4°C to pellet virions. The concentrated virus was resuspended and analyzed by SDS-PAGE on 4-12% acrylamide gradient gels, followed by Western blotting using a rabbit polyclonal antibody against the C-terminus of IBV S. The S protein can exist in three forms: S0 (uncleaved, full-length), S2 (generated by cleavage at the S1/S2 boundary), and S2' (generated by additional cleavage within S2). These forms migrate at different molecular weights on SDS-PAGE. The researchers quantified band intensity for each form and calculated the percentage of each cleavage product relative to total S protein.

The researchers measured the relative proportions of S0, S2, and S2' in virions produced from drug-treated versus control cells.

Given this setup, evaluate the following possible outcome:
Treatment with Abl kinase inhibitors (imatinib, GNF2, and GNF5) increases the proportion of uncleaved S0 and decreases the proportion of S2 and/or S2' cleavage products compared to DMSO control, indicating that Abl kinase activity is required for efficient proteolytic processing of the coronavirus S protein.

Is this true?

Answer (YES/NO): NO